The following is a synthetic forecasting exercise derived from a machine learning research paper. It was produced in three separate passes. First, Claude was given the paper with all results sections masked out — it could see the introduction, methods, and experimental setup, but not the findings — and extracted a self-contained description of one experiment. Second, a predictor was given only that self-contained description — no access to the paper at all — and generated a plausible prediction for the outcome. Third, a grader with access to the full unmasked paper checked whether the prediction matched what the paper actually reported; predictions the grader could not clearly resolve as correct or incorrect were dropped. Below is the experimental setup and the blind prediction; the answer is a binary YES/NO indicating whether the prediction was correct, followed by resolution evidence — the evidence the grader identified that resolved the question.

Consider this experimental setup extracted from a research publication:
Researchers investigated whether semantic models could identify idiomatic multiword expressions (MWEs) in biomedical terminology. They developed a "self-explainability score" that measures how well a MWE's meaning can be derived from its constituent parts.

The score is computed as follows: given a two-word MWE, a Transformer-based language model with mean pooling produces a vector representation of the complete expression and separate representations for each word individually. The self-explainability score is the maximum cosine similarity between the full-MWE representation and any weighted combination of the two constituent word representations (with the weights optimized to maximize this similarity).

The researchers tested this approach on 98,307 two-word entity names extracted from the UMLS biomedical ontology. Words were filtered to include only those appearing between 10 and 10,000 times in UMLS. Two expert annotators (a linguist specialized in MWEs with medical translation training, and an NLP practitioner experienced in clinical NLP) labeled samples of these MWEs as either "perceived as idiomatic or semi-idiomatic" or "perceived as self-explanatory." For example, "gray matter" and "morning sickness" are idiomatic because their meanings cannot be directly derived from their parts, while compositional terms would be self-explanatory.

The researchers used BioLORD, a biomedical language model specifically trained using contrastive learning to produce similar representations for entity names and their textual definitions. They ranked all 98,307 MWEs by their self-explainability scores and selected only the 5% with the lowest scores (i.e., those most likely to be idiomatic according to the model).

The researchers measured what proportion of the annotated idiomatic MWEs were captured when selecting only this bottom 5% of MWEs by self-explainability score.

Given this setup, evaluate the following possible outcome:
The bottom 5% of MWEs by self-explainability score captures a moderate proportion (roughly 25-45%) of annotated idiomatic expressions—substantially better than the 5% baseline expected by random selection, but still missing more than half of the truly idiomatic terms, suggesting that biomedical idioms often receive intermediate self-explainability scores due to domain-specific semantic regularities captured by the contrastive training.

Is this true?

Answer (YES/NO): NO